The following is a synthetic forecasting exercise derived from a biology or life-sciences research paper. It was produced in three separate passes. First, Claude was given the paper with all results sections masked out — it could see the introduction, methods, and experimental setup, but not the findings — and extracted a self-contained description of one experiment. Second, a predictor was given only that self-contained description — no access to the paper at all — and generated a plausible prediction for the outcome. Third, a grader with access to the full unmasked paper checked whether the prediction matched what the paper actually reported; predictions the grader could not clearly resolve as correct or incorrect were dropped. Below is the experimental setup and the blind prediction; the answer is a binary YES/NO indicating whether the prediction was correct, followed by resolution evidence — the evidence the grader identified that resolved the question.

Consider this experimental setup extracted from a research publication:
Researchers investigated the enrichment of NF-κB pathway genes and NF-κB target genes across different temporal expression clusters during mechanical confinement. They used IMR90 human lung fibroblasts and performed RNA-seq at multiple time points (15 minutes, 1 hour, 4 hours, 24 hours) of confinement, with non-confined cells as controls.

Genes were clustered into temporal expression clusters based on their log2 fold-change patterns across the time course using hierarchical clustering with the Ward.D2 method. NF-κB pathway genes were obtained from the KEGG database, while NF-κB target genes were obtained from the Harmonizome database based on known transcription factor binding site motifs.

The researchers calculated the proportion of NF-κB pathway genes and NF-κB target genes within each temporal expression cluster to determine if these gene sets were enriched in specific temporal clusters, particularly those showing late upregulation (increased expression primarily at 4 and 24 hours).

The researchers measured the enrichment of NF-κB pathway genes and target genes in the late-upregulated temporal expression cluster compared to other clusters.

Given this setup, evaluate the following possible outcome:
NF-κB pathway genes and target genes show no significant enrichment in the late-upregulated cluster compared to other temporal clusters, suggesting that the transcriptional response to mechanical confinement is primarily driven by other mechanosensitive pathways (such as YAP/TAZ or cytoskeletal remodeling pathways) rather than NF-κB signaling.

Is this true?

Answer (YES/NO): NO